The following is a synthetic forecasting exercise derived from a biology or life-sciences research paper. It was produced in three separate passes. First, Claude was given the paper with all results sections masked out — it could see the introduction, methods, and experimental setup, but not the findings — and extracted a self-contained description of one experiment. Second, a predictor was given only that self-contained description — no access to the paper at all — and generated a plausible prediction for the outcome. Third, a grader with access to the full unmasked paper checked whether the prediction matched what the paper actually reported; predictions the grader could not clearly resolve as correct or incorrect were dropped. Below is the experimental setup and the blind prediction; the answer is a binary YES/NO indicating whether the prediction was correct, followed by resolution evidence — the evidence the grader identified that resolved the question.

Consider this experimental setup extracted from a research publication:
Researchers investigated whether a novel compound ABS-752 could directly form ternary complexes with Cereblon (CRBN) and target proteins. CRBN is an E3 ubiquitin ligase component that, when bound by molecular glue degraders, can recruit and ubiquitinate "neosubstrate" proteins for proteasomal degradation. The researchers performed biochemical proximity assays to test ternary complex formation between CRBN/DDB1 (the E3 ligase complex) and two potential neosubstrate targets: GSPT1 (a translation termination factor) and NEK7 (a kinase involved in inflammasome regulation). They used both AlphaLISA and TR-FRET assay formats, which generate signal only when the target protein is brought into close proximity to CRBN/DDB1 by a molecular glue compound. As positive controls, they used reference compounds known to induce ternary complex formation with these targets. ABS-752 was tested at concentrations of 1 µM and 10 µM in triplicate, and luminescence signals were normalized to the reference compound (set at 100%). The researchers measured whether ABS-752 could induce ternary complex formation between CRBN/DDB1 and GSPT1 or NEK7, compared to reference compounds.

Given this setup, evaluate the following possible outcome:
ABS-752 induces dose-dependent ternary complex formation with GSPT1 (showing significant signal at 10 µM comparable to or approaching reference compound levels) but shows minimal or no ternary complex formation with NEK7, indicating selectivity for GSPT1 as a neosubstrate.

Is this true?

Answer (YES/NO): NO